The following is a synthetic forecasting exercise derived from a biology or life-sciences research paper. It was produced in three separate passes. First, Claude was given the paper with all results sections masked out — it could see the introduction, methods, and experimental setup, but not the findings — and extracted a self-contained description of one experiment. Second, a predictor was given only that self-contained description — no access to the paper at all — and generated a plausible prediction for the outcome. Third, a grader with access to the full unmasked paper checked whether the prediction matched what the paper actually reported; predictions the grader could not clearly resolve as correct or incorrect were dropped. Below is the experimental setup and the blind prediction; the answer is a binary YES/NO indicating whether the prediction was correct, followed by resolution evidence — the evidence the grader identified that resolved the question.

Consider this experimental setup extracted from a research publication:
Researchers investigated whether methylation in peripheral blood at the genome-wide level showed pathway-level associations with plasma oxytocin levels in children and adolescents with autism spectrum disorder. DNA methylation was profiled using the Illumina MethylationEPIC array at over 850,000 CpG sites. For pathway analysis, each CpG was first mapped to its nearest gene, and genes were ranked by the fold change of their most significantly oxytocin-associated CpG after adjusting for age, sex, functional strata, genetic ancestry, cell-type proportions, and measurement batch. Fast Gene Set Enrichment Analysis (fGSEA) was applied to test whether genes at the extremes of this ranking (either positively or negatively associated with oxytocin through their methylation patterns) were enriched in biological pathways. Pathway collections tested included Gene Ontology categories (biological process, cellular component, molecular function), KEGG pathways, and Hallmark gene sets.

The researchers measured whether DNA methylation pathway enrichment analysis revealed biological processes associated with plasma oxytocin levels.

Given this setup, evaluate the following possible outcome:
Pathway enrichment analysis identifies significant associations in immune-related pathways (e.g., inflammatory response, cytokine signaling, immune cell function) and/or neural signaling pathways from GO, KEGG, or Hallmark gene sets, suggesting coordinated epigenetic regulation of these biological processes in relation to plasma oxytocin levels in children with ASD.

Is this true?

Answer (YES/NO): YES